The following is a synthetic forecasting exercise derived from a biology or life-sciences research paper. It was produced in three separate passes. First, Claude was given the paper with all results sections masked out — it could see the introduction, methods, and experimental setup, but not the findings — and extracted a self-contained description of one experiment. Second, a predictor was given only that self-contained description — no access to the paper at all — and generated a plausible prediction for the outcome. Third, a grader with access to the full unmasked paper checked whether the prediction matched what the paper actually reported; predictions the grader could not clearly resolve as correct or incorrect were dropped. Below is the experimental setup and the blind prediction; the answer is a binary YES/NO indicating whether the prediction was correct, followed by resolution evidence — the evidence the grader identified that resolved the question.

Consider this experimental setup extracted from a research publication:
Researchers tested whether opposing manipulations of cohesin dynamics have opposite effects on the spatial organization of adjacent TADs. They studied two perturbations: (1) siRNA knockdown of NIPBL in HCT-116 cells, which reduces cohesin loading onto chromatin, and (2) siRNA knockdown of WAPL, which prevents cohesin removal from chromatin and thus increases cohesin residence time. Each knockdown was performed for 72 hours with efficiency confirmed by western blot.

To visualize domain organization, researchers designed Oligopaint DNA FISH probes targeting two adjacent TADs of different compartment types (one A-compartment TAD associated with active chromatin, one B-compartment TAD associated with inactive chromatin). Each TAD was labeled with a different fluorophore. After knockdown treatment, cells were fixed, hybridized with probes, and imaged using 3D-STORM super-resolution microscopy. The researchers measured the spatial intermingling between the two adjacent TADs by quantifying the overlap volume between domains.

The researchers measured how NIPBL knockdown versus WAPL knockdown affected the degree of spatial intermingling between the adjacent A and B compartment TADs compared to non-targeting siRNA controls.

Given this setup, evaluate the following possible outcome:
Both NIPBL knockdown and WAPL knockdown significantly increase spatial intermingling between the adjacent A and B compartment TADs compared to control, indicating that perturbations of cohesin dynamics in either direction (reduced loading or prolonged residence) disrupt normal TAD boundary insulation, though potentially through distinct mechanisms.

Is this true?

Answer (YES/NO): NO